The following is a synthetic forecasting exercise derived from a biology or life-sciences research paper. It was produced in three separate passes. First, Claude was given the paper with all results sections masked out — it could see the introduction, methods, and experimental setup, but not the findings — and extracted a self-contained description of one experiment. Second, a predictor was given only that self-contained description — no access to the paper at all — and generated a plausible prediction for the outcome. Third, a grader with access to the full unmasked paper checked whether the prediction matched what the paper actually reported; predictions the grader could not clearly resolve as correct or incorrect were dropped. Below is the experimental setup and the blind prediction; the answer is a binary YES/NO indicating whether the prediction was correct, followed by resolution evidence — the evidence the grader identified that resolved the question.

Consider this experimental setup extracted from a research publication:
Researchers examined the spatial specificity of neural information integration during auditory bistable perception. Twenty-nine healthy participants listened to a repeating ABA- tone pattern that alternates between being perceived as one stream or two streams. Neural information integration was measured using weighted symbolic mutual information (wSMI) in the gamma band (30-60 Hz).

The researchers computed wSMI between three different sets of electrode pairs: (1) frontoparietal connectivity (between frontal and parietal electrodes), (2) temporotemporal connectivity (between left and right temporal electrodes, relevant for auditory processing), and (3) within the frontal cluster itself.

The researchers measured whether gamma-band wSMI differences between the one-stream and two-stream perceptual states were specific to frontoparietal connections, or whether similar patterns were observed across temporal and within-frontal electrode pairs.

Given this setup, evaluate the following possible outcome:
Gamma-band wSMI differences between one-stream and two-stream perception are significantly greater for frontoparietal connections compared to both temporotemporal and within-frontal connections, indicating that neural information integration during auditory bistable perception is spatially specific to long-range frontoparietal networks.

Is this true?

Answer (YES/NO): YES